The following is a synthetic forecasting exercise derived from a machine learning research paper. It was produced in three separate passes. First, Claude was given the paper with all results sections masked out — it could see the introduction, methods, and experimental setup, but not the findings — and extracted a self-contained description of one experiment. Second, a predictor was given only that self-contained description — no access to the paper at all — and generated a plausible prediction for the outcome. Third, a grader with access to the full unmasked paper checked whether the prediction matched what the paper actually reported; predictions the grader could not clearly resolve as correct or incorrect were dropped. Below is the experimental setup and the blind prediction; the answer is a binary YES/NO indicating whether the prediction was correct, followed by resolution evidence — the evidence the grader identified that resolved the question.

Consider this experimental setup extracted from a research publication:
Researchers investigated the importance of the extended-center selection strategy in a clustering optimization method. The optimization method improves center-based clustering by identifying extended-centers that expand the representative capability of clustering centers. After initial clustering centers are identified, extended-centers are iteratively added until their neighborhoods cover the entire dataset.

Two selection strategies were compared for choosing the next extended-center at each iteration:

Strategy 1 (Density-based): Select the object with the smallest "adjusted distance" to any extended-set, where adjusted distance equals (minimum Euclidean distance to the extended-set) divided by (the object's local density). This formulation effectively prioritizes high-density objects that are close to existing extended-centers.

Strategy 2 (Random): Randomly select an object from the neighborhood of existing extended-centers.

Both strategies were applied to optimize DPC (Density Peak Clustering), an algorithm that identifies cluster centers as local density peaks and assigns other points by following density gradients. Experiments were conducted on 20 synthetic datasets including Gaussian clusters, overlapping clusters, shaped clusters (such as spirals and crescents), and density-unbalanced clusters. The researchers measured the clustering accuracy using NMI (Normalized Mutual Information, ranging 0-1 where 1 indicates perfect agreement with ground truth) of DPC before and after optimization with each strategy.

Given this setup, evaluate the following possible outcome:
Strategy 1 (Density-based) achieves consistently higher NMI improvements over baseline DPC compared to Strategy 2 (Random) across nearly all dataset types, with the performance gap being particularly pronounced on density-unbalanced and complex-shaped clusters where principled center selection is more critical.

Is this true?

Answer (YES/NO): NO